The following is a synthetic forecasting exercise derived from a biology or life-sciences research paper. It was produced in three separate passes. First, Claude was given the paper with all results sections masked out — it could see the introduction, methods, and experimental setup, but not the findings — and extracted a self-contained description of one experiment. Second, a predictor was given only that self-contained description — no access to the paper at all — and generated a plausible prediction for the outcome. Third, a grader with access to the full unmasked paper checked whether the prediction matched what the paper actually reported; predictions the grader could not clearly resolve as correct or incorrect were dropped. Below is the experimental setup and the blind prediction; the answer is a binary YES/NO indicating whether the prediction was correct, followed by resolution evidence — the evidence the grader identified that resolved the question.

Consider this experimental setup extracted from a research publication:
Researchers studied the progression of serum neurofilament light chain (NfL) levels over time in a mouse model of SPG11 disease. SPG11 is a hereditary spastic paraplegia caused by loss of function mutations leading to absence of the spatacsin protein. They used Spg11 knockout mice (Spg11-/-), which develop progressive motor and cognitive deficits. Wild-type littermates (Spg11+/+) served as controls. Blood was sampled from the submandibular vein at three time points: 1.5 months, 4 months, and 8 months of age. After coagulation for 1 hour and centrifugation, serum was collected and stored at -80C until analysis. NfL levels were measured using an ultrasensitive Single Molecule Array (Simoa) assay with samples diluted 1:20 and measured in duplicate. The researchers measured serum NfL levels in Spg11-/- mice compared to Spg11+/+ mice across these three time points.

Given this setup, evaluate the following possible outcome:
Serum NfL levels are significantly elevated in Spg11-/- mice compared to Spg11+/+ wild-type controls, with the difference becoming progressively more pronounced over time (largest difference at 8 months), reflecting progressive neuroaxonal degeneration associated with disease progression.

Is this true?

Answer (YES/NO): NO